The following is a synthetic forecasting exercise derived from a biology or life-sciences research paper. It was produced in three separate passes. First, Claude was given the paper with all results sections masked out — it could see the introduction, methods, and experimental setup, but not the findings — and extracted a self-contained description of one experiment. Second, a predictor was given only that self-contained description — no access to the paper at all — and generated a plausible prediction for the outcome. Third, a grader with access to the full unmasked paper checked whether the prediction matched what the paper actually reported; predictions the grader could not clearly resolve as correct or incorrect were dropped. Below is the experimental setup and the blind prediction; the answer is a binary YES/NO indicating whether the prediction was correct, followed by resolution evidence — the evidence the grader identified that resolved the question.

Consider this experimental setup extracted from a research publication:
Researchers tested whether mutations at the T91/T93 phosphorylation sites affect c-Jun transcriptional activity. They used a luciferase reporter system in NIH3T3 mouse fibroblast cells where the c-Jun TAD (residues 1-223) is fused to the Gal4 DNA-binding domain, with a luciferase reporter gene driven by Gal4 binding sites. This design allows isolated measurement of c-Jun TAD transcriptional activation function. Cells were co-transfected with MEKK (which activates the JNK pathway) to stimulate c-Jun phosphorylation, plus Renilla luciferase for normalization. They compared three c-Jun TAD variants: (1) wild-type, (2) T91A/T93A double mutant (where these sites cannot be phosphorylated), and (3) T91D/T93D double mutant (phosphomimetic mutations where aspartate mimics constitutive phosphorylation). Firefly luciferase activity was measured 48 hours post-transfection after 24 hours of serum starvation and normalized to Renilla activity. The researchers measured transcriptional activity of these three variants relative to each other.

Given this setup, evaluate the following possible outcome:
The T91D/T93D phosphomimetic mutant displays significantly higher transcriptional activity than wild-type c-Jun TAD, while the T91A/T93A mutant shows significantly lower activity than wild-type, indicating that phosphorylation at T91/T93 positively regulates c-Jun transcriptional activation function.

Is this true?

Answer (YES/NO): NO